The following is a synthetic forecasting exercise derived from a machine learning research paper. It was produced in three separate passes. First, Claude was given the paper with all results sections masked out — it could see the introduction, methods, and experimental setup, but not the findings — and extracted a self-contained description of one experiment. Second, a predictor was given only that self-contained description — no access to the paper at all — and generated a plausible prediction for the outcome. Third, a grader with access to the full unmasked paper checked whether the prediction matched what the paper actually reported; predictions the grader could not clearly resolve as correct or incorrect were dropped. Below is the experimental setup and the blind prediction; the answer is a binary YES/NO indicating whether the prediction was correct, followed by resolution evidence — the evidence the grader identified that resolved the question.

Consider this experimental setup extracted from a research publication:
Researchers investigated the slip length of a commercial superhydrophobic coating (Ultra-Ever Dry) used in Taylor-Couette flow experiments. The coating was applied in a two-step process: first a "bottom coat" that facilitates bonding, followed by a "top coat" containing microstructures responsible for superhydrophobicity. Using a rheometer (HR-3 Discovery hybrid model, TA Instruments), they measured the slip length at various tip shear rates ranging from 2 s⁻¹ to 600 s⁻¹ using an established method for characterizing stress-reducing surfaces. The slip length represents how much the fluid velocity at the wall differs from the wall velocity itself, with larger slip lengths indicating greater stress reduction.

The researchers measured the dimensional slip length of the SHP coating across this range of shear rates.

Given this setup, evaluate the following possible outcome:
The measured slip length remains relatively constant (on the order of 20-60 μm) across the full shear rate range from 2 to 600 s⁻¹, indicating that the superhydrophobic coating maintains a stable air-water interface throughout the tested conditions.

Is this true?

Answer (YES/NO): NO